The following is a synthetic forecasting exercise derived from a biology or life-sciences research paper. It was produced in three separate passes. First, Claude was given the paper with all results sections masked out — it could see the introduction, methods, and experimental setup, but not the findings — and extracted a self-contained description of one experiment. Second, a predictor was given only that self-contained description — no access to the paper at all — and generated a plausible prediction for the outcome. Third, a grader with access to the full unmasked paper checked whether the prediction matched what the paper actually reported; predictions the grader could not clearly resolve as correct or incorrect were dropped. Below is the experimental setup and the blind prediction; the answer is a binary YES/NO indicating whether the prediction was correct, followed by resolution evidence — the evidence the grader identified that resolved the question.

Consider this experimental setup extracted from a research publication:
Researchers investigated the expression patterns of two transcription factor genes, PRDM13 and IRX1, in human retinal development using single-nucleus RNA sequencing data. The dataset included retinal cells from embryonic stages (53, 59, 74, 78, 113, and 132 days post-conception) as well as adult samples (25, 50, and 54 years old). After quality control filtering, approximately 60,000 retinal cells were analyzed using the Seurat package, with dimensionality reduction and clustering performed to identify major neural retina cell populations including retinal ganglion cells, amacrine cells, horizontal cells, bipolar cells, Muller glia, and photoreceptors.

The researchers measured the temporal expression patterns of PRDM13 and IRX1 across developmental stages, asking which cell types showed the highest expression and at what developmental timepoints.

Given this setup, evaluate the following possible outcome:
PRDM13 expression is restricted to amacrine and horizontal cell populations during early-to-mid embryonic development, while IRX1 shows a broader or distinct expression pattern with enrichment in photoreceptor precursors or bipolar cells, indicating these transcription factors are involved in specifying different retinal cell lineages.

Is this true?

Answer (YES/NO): NO